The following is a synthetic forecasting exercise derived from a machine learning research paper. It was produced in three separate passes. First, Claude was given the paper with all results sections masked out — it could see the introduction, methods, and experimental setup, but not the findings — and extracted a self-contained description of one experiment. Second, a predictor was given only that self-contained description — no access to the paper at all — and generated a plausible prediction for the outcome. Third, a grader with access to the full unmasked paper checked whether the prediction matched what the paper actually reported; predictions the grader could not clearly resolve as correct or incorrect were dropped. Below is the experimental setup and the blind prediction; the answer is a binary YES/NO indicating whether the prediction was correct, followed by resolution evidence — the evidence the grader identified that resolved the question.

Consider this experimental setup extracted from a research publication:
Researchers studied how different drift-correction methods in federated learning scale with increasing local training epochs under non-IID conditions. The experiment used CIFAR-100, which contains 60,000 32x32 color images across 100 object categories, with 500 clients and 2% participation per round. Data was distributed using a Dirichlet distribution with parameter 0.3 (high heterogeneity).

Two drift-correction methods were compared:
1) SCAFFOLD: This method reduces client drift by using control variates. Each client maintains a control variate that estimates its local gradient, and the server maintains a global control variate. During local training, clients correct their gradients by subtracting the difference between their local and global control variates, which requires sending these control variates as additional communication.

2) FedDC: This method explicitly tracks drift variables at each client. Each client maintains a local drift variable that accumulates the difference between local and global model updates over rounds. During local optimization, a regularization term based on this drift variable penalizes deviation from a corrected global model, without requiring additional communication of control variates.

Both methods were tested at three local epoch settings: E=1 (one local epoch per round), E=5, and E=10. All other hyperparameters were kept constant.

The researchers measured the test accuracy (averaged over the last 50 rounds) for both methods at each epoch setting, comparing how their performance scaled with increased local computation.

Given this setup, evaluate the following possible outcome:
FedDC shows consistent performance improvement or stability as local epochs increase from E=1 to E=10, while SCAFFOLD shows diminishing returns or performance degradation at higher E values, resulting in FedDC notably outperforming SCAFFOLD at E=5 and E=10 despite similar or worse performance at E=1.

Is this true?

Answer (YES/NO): NO